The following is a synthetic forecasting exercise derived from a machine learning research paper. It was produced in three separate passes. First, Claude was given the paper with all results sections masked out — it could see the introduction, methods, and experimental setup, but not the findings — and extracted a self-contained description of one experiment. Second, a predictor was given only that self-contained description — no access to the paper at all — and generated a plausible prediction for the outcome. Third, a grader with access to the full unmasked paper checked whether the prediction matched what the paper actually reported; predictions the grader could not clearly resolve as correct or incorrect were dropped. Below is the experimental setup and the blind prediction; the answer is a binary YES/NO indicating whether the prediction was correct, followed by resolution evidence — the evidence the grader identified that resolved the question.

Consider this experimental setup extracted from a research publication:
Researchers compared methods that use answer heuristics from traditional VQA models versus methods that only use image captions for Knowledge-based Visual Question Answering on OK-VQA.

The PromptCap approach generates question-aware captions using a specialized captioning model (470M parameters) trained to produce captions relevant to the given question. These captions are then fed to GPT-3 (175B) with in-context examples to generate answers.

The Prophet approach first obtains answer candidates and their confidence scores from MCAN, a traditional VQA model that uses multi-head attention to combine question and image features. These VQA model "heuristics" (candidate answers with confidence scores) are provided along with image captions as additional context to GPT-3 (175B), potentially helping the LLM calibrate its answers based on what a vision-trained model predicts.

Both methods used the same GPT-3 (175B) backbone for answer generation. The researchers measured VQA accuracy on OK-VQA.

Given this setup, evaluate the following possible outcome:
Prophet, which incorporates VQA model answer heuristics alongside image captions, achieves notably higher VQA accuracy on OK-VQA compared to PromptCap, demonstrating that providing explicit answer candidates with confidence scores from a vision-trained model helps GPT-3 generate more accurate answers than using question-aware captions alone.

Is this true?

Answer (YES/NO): NO